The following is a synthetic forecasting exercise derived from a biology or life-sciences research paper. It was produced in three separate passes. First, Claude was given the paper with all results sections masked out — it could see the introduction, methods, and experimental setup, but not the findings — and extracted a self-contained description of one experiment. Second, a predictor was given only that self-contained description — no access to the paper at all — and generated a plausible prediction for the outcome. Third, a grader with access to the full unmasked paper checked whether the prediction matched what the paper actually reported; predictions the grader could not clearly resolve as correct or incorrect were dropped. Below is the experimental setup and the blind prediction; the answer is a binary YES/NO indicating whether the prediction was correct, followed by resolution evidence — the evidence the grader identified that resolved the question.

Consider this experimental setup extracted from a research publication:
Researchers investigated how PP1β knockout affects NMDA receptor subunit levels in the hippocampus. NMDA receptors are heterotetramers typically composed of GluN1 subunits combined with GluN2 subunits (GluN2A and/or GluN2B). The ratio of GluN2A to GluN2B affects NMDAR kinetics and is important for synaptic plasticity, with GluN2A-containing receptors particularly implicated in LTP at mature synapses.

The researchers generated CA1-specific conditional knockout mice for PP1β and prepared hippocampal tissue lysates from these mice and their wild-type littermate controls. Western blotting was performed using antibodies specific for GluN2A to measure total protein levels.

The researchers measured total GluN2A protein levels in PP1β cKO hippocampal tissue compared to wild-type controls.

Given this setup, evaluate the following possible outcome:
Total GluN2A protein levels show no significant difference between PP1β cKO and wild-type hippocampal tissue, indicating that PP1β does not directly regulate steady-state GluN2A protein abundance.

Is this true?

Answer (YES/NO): NO